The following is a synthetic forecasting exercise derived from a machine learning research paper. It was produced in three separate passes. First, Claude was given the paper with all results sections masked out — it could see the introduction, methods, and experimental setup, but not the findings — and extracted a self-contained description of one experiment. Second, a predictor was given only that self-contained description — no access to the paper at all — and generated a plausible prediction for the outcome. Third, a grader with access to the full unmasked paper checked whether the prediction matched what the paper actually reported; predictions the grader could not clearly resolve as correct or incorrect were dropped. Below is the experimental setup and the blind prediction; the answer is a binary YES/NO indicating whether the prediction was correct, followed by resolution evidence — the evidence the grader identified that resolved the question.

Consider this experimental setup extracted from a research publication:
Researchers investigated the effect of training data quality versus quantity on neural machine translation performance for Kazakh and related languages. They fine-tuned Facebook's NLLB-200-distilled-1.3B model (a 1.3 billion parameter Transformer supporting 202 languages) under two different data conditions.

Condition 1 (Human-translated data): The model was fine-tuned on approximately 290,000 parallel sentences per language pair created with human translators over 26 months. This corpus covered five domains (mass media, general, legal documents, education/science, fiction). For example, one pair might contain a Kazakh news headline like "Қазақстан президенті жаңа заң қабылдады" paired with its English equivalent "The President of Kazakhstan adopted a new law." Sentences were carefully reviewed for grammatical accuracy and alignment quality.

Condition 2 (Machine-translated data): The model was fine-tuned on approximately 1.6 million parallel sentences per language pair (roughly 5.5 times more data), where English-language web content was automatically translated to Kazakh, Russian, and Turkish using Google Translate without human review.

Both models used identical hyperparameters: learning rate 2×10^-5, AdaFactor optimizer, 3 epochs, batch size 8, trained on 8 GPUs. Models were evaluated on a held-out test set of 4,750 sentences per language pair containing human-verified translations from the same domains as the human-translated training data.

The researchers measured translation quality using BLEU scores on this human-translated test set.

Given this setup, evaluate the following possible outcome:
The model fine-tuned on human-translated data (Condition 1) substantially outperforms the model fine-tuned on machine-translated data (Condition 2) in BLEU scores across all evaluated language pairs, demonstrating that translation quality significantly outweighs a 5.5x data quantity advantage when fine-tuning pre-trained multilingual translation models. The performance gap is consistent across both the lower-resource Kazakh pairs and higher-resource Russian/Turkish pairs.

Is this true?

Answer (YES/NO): NO